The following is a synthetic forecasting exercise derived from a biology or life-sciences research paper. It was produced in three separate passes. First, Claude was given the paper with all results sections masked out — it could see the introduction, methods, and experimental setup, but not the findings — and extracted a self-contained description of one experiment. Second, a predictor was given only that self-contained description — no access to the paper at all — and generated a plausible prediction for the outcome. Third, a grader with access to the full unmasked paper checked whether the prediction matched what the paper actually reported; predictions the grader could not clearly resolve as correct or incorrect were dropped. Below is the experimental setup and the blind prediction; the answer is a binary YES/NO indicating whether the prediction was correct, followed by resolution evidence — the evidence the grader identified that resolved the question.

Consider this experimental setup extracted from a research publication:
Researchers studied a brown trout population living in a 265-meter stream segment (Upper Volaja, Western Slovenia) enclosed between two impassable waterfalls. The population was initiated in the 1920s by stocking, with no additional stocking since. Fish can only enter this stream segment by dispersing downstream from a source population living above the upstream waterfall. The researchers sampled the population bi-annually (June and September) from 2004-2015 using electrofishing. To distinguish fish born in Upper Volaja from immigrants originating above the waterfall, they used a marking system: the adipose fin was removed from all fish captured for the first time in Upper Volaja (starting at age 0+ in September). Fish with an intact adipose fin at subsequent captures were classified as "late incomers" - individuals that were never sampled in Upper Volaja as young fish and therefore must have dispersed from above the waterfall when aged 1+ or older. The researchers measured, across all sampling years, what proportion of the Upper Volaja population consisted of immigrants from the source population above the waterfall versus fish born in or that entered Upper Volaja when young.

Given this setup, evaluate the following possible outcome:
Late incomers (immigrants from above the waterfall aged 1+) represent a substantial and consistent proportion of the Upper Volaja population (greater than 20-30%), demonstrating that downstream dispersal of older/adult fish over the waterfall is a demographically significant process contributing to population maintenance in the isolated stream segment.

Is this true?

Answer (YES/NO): YES